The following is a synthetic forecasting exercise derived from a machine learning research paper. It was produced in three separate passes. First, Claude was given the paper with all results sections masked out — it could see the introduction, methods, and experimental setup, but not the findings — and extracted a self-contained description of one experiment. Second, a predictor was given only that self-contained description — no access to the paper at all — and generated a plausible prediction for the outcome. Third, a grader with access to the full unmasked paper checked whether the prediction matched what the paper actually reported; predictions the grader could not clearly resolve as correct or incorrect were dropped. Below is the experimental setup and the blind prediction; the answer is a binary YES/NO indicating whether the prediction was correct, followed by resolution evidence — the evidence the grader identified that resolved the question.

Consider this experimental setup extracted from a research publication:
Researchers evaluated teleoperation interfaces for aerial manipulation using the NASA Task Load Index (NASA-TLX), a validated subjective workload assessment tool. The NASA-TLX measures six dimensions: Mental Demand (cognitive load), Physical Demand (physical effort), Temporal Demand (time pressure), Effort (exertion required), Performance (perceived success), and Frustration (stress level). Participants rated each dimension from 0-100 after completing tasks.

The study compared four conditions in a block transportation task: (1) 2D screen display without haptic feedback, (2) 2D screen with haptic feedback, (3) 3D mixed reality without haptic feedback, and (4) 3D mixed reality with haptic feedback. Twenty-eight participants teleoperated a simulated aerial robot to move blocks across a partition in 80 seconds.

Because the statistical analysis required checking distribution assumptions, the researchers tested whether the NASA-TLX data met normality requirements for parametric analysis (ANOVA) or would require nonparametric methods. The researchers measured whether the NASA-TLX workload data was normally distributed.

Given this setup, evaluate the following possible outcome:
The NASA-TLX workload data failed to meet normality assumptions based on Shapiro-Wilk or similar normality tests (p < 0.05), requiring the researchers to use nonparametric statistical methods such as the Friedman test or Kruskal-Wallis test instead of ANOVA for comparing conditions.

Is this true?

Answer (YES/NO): YES